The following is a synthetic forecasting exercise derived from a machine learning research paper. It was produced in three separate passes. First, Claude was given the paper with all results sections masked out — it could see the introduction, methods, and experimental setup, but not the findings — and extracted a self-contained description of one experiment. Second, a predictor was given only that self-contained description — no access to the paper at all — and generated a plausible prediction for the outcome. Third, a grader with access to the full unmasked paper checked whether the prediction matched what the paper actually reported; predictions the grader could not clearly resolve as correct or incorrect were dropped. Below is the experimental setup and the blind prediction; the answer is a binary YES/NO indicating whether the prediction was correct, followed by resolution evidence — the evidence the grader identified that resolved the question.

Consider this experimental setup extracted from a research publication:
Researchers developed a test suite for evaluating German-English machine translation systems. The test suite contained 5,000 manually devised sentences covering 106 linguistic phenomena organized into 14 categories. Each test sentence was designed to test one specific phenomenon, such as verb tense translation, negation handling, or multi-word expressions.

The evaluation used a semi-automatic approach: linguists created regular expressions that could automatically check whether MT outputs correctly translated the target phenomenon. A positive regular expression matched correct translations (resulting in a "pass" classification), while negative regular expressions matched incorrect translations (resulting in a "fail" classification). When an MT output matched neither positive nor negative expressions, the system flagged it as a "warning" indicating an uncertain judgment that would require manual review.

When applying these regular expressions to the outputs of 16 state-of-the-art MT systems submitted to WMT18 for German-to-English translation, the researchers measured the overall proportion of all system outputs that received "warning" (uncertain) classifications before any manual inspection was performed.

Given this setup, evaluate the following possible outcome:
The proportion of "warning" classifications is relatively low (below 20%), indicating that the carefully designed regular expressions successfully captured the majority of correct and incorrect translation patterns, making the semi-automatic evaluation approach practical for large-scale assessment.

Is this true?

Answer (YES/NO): NO